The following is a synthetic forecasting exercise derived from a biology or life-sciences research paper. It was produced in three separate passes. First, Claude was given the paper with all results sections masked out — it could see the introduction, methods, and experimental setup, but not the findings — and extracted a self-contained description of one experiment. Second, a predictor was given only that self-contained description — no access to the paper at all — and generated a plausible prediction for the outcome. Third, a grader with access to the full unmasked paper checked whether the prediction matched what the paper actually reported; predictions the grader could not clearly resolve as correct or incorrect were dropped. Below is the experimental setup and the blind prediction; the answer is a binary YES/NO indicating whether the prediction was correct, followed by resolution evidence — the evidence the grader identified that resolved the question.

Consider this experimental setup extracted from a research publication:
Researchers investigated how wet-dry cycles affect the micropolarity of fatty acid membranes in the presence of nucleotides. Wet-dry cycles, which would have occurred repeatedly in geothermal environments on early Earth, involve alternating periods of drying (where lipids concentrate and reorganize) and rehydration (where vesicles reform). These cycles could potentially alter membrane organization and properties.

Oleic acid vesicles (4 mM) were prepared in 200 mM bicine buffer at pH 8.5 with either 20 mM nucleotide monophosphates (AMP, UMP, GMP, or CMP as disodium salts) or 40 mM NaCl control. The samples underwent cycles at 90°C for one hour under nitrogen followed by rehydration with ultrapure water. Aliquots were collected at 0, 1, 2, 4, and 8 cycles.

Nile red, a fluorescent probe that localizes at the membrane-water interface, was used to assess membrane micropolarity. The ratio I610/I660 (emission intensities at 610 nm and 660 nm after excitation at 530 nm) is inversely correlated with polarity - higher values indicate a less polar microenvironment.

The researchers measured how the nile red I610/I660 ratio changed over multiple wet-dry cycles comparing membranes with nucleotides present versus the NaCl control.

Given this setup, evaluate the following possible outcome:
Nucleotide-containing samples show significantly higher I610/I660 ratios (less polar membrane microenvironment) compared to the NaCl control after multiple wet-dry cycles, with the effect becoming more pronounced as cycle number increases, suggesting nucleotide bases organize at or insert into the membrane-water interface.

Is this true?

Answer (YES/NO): NO